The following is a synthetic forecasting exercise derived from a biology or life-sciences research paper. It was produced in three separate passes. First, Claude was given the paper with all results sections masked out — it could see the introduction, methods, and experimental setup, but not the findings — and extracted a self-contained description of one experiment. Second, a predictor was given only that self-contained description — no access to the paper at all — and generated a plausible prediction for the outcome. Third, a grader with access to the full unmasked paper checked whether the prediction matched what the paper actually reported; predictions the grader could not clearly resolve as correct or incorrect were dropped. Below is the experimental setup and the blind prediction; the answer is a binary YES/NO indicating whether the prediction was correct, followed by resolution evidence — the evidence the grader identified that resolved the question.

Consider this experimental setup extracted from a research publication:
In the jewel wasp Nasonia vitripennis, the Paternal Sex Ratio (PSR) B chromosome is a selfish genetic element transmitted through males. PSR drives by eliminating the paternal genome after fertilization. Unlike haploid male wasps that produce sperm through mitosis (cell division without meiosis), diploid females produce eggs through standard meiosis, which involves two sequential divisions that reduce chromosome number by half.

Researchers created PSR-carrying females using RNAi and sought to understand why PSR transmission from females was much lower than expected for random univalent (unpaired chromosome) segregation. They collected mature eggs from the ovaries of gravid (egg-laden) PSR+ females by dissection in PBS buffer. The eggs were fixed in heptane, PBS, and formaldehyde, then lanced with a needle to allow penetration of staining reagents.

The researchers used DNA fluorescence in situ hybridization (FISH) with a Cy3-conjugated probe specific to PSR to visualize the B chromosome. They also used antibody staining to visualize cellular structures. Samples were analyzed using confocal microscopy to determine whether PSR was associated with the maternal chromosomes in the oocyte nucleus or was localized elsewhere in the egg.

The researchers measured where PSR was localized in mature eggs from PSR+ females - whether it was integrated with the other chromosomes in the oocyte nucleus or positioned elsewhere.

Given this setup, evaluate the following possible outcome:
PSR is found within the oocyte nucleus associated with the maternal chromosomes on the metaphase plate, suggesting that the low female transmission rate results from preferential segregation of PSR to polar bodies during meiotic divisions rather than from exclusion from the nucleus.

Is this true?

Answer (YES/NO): NO